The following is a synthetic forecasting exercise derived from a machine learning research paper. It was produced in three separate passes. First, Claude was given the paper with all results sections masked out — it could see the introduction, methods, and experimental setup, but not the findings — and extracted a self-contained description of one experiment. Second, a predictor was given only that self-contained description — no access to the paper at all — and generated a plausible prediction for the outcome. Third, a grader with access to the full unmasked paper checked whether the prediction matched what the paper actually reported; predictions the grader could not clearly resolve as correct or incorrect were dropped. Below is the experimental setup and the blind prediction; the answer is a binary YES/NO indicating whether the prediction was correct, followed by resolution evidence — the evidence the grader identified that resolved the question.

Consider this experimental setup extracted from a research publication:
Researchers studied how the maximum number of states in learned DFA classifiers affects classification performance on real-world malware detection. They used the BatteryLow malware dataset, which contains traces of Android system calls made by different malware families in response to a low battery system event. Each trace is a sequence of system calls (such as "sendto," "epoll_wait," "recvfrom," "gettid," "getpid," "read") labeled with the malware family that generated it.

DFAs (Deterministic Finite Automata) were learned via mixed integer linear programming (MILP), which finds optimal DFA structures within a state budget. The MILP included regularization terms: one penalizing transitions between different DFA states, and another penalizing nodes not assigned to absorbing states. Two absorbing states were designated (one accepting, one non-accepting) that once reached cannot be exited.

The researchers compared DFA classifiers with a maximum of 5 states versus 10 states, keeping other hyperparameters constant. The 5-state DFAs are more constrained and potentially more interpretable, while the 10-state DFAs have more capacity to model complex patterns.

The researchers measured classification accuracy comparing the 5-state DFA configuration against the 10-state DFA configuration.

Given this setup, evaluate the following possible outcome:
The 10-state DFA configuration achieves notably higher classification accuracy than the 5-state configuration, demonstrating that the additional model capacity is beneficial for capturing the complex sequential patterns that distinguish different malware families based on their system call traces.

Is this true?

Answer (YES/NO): YES